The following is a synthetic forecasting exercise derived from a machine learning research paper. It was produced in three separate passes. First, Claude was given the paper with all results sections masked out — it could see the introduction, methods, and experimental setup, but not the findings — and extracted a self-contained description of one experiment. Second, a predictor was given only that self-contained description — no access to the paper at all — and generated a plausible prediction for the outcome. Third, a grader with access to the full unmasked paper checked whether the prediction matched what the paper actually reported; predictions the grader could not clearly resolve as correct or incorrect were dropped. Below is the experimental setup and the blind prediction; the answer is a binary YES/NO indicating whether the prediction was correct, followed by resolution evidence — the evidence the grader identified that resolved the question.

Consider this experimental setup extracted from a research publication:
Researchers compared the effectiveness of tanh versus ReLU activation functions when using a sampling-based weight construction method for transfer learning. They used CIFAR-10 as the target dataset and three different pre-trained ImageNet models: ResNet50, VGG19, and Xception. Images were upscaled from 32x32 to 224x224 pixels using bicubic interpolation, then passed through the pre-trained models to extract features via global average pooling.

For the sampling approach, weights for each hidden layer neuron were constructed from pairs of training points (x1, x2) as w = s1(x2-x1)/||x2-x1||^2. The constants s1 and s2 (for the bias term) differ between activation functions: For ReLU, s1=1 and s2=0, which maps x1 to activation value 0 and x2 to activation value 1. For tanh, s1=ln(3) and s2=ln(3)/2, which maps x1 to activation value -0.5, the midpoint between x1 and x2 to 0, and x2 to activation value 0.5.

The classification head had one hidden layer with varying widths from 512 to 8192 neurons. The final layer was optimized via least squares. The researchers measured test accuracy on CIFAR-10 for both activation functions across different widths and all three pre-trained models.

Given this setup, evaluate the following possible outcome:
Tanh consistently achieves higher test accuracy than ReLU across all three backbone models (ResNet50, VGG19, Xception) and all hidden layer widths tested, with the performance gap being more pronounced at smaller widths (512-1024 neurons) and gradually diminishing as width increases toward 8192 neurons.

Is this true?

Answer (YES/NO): NO